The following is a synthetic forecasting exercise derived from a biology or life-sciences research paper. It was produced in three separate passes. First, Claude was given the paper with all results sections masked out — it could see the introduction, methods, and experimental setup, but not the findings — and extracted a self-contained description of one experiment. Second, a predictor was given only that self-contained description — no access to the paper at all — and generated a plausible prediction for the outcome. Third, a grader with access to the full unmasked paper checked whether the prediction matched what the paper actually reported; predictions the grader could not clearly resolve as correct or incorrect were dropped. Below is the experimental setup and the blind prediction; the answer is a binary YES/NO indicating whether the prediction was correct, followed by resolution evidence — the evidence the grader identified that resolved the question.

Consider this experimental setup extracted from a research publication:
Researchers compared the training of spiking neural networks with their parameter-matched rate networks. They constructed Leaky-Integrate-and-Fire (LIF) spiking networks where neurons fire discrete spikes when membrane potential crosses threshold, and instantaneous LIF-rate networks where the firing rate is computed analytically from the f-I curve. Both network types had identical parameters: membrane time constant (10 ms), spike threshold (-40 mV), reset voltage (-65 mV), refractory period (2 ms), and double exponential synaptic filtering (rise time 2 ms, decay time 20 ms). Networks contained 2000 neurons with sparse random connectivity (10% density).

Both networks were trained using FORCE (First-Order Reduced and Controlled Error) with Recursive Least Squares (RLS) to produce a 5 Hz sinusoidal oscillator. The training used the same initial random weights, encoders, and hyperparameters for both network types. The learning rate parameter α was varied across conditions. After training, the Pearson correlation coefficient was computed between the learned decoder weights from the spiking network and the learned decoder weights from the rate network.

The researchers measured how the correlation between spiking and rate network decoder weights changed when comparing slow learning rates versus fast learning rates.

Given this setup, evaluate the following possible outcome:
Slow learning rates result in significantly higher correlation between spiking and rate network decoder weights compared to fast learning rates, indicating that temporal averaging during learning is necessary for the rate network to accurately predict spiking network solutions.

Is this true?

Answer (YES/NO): YES